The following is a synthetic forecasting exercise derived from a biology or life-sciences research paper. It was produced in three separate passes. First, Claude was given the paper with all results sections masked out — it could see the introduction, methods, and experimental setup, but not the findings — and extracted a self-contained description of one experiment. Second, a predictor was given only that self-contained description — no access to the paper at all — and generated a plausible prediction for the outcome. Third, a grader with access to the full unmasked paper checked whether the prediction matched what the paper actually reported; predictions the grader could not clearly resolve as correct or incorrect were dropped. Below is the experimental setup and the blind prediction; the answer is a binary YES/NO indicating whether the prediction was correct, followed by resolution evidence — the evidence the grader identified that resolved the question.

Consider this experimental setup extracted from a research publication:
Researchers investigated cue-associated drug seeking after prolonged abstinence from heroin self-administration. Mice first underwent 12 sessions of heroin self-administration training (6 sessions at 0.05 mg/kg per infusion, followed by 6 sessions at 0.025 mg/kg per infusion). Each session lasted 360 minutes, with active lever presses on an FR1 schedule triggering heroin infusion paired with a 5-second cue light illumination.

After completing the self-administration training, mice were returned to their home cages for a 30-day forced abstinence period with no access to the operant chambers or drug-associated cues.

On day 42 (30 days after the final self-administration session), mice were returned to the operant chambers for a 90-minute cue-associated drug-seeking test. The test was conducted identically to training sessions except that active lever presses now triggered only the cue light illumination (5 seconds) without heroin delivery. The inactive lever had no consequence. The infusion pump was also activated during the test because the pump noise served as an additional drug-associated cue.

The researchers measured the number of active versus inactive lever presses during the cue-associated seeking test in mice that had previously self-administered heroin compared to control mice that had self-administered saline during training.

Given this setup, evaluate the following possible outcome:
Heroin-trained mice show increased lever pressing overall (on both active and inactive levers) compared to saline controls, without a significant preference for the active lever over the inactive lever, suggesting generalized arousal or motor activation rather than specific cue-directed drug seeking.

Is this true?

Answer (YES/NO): NO